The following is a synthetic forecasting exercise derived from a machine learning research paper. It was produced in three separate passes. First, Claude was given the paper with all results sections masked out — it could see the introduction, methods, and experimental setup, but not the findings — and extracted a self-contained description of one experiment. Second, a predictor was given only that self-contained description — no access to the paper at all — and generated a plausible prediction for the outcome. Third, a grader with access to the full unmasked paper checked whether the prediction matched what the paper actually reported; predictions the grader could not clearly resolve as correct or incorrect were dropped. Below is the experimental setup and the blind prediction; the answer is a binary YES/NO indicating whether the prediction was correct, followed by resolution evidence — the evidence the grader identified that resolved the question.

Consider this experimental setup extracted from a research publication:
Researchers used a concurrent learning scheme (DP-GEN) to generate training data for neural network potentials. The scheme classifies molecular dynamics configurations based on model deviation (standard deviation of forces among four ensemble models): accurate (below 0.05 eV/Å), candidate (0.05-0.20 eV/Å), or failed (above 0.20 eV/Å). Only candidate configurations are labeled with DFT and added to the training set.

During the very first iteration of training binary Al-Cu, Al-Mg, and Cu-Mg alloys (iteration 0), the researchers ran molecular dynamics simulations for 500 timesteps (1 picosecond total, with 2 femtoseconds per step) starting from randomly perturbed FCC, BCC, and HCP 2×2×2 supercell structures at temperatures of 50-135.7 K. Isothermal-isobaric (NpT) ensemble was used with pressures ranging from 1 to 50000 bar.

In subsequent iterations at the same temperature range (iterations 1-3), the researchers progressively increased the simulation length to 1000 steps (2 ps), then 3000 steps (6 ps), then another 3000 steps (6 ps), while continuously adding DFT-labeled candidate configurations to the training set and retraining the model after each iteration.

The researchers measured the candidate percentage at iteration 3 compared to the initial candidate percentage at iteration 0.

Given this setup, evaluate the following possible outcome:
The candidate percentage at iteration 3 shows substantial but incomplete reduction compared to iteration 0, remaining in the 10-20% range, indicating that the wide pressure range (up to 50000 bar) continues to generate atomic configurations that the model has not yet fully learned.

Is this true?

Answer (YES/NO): NO